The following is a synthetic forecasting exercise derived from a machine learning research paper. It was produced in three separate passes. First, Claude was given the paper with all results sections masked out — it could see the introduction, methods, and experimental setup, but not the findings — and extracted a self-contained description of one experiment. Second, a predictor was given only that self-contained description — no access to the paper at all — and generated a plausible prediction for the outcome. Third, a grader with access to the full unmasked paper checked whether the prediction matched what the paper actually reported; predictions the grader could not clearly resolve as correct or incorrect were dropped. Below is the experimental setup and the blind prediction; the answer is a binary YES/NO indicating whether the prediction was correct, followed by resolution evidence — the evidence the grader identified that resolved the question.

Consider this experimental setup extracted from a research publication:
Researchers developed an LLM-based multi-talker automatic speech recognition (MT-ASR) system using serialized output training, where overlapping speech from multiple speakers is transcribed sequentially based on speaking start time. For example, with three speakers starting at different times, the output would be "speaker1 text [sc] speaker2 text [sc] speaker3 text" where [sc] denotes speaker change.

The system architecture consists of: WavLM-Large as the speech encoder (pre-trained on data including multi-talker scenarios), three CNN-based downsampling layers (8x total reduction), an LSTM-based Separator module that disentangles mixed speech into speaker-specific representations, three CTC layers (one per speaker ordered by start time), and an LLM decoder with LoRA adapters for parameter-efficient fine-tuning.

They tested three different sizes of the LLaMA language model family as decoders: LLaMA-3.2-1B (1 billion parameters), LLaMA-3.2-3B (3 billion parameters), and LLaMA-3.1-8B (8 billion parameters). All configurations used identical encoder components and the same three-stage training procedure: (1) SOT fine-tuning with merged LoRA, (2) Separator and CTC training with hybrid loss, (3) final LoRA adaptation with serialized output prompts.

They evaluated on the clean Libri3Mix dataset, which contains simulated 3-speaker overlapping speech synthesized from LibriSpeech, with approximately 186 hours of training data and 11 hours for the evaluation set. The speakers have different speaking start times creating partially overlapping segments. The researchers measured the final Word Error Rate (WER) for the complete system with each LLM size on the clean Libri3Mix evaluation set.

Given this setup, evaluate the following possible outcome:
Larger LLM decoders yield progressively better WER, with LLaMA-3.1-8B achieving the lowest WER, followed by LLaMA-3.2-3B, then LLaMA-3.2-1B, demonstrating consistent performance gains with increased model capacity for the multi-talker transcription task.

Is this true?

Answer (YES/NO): NO